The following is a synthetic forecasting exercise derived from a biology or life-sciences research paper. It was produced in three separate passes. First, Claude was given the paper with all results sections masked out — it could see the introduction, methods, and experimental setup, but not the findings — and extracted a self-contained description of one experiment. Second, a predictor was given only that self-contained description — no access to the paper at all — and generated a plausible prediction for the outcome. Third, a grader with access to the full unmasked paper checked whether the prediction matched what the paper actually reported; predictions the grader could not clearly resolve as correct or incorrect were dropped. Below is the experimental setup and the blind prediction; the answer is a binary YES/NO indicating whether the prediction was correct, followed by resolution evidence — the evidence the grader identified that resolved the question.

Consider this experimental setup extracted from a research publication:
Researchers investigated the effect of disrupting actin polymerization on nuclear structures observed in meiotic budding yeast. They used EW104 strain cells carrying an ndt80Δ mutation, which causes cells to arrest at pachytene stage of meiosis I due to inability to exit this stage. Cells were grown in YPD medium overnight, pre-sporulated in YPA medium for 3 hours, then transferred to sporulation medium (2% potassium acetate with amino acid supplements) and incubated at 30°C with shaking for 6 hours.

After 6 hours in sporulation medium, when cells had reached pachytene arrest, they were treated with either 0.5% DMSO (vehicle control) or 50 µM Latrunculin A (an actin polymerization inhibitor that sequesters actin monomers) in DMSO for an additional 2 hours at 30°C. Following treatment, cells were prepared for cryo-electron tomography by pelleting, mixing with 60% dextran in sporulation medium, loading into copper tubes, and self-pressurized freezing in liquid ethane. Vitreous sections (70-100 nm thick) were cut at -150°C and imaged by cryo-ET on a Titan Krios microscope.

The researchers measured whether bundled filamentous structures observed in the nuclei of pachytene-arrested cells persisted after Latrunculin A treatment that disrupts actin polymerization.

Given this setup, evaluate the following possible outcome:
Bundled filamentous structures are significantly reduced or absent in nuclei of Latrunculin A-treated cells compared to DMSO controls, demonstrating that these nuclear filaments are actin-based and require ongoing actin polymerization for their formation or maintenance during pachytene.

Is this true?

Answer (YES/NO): YES